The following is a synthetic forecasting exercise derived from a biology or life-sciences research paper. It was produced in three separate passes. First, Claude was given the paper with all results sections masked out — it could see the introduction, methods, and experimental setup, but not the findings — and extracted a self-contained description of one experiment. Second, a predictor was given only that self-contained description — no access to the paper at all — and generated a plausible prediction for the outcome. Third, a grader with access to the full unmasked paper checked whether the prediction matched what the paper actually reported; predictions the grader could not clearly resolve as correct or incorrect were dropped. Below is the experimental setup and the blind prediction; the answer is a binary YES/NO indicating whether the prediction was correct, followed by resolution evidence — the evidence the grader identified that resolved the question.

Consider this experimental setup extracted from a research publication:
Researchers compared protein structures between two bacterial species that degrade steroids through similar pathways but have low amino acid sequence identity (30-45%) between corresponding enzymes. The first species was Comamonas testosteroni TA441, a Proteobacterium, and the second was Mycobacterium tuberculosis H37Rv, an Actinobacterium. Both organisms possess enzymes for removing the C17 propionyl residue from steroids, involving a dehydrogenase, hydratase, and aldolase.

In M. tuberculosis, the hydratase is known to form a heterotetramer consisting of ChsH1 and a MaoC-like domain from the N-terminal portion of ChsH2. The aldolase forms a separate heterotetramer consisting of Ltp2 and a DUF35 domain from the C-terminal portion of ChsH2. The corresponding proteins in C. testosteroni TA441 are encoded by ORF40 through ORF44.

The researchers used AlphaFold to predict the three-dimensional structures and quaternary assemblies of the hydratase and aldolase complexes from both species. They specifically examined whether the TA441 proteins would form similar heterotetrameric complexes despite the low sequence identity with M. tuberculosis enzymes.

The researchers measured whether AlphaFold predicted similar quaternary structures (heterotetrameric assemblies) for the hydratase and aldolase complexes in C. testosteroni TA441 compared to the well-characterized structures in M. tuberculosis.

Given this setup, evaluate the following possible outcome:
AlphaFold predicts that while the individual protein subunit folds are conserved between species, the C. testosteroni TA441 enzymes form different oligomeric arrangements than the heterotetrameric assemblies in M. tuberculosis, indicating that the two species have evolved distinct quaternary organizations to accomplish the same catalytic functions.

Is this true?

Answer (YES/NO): NO